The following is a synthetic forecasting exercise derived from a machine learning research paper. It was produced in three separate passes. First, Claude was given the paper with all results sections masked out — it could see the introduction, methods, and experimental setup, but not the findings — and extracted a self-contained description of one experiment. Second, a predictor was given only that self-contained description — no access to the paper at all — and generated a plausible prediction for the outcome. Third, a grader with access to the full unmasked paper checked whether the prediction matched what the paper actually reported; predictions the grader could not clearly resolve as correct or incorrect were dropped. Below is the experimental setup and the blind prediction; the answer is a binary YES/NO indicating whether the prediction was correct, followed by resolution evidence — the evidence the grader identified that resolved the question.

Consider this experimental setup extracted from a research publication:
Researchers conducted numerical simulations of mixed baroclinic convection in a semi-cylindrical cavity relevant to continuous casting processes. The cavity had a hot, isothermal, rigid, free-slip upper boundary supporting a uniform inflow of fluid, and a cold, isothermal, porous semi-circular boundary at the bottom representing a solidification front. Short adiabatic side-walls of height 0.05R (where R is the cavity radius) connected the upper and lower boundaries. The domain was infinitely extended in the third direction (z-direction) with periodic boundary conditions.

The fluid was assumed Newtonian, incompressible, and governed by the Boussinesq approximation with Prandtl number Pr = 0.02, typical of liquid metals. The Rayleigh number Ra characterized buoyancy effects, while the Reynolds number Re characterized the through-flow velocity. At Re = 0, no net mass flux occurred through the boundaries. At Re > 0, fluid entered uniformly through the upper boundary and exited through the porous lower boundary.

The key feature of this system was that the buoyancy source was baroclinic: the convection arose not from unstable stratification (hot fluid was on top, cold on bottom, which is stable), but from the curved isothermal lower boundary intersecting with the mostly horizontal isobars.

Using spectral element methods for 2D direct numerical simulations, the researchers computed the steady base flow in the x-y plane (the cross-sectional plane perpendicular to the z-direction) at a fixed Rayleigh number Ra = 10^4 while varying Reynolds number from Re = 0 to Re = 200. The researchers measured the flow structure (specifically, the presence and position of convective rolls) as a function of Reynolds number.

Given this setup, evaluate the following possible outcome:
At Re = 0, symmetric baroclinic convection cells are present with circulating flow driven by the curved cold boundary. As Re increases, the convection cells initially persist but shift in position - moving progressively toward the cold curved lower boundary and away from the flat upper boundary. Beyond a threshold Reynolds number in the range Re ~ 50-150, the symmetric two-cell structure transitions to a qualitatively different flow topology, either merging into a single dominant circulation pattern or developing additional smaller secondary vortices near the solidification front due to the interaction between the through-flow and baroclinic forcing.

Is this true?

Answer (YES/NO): NO